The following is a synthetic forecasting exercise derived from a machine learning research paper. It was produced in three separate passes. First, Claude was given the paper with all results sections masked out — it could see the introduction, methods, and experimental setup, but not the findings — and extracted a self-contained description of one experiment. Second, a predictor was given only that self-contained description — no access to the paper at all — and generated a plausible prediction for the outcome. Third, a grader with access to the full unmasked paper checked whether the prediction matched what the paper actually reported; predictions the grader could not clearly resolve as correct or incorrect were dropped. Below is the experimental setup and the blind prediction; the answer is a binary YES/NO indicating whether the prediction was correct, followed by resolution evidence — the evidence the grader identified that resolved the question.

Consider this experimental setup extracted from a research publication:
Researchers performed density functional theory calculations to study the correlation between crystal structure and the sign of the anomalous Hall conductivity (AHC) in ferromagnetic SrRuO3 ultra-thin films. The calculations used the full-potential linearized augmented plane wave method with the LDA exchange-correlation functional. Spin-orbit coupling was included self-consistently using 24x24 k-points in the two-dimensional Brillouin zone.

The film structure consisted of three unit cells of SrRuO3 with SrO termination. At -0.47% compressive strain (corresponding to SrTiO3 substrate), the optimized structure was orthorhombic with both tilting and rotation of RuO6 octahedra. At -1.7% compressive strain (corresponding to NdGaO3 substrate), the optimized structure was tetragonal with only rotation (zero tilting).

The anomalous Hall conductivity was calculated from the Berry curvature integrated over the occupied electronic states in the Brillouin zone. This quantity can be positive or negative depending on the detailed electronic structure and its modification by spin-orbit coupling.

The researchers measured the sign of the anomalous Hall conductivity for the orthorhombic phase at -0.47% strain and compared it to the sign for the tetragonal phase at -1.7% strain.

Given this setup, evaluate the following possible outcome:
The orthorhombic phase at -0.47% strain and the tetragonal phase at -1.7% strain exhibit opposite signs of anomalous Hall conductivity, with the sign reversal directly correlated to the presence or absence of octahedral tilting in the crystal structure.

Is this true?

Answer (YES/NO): YES